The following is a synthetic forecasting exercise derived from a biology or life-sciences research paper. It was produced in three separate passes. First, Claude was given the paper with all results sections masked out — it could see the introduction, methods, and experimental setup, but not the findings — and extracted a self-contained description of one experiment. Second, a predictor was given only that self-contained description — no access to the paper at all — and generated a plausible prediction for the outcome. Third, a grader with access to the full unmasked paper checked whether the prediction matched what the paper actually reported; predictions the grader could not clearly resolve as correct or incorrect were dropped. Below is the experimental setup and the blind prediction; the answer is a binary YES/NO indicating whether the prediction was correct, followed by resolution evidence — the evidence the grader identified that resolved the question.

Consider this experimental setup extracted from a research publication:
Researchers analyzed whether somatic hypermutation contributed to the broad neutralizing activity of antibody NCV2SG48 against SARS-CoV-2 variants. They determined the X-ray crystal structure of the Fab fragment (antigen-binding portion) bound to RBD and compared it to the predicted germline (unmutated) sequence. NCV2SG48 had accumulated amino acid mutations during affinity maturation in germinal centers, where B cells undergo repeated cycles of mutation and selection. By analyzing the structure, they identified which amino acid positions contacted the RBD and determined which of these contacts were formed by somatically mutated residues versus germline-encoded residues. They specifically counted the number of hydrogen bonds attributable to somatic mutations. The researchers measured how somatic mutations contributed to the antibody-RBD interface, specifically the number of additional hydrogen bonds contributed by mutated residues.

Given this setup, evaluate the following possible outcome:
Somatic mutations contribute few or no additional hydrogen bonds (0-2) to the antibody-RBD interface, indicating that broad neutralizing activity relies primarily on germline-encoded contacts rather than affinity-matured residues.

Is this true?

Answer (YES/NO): NO